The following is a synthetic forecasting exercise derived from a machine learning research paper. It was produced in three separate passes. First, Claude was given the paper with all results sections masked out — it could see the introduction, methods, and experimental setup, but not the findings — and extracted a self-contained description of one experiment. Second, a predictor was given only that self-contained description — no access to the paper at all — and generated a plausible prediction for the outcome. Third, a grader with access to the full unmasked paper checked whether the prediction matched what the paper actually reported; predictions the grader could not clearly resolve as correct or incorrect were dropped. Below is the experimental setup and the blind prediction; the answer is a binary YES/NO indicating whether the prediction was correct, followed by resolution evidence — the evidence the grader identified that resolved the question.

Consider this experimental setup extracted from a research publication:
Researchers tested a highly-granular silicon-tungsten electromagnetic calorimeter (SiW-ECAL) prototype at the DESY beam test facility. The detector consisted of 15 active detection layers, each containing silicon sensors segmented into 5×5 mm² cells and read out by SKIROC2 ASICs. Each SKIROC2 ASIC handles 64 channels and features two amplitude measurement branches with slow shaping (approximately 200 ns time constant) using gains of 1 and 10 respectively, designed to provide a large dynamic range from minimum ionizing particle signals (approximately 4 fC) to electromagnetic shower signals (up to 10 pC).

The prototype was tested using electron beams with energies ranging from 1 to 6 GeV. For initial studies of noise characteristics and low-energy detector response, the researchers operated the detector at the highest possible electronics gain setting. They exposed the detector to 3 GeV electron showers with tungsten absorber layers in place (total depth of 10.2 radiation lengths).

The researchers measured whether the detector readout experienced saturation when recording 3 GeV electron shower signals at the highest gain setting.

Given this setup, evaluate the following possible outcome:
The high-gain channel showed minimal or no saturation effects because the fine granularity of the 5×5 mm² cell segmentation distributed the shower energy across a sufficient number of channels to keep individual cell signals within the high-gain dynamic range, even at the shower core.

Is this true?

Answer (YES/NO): NO